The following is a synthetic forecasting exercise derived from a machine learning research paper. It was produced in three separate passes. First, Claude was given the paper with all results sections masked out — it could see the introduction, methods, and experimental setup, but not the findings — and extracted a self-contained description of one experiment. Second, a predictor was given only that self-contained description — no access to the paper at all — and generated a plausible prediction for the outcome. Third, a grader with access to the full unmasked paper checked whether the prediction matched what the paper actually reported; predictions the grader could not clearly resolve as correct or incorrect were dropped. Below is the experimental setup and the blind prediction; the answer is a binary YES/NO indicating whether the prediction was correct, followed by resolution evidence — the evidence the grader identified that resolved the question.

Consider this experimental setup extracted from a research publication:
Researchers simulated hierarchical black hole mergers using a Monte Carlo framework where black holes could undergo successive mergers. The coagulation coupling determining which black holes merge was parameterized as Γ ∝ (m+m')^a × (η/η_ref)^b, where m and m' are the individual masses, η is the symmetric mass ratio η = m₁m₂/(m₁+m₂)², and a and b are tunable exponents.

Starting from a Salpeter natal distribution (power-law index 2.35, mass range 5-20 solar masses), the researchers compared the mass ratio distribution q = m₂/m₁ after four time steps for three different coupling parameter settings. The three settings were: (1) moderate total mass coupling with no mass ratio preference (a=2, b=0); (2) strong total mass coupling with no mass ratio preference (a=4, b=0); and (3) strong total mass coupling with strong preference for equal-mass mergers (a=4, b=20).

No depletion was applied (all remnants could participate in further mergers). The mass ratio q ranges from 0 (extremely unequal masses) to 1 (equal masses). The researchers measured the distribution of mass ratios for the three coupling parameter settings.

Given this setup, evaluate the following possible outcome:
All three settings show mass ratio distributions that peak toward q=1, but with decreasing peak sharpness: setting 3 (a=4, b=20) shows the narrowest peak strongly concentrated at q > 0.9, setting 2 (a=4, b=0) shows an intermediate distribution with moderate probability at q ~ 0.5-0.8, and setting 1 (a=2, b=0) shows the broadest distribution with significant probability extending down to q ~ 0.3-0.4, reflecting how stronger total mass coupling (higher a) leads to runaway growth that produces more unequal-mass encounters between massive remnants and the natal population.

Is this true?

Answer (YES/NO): NO